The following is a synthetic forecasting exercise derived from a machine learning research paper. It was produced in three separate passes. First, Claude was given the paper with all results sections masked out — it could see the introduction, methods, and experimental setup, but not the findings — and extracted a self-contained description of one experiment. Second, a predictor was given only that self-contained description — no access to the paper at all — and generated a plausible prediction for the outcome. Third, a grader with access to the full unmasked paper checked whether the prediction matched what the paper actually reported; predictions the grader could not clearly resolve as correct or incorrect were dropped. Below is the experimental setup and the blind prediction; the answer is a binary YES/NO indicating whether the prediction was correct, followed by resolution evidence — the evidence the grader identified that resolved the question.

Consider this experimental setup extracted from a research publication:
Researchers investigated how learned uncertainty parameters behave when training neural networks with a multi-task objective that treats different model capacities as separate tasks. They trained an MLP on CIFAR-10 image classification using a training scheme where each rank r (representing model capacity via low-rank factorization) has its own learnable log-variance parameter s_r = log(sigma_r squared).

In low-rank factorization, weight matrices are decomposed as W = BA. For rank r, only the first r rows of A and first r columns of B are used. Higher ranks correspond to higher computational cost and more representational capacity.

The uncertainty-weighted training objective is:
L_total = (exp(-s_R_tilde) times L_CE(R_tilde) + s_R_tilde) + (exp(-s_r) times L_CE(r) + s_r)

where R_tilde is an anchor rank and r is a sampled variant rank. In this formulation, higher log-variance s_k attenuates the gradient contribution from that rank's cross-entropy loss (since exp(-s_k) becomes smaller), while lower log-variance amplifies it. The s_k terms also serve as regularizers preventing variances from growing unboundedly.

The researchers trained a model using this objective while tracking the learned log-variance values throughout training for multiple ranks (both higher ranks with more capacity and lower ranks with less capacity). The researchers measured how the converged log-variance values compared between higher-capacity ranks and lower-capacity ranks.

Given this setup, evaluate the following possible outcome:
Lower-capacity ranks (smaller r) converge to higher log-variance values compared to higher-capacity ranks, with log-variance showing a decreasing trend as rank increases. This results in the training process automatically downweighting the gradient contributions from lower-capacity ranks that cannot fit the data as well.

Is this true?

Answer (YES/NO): YES